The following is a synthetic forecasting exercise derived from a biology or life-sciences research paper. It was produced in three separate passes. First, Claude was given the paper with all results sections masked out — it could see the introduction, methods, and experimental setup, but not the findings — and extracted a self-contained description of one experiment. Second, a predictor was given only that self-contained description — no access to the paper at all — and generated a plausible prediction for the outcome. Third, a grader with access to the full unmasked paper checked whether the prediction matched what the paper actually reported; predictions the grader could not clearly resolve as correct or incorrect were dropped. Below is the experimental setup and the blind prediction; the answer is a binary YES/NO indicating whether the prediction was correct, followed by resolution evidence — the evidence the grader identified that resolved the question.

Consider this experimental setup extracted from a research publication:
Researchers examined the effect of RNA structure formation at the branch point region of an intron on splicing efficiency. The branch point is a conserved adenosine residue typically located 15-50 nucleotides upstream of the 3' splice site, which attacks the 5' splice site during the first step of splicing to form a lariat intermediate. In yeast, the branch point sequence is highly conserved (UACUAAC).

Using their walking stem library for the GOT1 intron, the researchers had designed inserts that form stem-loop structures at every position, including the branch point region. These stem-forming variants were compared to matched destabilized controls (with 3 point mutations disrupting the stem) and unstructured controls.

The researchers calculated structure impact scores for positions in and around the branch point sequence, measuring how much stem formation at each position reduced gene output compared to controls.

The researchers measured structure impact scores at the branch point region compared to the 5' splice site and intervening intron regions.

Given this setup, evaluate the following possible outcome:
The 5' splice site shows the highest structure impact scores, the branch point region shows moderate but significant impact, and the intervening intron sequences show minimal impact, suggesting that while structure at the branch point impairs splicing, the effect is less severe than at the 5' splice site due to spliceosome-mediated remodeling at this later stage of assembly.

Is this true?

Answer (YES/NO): NO